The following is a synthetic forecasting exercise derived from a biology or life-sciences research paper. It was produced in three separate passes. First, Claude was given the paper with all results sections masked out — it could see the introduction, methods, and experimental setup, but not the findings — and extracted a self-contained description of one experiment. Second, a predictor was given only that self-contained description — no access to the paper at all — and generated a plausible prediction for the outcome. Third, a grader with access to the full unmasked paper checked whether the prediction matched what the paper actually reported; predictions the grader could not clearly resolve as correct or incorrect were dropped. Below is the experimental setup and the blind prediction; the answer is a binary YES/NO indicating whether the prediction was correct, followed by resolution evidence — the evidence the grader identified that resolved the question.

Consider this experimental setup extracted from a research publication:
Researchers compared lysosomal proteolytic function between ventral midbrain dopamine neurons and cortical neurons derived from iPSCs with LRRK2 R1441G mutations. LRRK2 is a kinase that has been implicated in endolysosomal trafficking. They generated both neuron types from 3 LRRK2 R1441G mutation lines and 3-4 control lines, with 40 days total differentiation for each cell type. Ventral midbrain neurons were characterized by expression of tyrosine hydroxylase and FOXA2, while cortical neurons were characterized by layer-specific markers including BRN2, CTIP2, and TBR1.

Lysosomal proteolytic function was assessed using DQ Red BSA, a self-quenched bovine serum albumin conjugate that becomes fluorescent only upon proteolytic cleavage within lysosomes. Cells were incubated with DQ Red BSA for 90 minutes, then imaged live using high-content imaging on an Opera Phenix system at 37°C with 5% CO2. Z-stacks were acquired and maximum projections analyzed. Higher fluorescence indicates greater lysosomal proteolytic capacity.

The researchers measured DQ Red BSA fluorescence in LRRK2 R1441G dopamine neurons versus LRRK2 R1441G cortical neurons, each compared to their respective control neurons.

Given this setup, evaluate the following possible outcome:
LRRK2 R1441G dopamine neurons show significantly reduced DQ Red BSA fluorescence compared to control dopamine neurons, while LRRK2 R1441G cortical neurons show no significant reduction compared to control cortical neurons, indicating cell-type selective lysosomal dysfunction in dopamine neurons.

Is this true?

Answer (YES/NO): NO